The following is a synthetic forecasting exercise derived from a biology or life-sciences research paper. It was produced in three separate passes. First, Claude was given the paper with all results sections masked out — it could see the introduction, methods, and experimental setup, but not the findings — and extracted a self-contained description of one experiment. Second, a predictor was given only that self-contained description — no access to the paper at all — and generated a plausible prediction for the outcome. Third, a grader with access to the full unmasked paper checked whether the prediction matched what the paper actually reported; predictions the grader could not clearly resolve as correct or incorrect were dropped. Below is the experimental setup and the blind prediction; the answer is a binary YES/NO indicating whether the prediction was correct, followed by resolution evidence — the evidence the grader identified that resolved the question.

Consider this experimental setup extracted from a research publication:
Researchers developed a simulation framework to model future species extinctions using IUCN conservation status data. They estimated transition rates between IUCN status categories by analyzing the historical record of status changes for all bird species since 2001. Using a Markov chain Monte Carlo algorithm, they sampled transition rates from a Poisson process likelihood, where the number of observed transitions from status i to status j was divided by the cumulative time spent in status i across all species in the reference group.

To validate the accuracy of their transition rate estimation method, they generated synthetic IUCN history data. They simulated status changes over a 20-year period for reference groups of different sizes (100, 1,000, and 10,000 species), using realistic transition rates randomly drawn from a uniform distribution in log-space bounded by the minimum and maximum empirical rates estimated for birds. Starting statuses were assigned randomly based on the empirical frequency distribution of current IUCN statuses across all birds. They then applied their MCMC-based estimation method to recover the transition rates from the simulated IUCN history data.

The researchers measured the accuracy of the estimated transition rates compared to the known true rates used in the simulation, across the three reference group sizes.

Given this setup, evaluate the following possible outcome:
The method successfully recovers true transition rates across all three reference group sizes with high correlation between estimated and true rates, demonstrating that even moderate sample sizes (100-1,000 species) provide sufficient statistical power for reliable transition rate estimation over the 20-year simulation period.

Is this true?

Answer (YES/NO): NO